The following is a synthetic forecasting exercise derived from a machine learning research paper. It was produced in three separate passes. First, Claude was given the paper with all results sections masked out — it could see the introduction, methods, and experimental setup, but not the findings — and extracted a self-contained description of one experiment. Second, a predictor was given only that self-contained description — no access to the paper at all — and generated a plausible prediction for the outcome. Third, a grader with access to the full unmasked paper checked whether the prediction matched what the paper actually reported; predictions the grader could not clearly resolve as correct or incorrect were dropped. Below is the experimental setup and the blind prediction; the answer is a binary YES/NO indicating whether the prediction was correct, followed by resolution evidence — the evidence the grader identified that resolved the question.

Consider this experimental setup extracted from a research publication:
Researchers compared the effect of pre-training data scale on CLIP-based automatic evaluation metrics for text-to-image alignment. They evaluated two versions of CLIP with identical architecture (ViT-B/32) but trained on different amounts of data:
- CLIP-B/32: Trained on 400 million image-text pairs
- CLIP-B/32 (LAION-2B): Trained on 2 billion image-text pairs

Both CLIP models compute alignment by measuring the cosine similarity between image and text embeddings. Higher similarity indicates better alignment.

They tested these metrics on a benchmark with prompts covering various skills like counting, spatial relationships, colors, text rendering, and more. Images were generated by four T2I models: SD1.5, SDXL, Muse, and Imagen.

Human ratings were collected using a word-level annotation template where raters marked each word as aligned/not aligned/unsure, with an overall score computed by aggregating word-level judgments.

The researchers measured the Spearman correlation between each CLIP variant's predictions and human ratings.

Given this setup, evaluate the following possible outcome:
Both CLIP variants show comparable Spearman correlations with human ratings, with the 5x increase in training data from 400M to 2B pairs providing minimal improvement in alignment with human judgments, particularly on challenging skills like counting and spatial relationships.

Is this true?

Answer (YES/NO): NO